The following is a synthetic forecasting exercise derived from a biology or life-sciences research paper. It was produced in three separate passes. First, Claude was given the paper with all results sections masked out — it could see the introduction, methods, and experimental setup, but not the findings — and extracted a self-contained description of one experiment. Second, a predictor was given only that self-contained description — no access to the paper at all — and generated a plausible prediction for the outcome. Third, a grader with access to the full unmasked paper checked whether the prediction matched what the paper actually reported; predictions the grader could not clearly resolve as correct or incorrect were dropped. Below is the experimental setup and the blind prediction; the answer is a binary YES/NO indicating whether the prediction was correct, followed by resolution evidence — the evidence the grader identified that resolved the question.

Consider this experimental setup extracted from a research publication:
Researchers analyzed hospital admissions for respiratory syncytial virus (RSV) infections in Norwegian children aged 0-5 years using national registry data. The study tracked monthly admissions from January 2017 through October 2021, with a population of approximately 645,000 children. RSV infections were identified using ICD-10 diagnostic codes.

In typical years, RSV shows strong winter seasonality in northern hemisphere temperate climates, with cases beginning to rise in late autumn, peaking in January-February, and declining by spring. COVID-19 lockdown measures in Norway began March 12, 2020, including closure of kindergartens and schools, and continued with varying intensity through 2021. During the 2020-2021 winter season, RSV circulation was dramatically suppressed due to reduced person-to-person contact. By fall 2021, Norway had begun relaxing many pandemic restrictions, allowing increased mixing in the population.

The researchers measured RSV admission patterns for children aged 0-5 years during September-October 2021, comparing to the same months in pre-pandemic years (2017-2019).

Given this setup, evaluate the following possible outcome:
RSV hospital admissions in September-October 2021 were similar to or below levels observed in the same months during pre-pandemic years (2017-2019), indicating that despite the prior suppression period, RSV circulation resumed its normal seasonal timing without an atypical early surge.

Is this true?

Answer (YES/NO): NO